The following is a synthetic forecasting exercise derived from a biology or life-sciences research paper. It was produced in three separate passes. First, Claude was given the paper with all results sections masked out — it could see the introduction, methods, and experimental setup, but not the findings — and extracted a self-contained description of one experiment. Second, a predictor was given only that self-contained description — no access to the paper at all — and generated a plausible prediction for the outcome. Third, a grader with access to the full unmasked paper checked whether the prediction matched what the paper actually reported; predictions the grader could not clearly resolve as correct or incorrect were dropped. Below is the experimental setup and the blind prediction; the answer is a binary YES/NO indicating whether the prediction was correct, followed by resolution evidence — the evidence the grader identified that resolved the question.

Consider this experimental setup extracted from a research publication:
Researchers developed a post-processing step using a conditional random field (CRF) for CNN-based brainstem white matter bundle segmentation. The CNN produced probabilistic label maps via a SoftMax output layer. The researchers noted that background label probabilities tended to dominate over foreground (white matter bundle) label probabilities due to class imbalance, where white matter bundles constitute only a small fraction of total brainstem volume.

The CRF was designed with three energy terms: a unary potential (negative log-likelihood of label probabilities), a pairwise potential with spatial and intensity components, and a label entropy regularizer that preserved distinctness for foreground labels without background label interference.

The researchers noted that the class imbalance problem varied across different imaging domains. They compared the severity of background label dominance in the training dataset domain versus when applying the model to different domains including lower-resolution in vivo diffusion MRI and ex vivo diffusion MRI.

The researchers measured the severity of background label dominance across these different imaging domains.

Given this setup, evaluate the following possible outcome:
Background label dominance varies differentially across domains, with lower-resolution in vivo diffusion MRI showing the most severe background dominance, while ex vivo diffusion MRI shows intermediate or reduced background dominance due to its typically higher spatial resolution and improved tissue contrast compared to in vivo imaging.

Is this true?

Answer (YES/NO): NO